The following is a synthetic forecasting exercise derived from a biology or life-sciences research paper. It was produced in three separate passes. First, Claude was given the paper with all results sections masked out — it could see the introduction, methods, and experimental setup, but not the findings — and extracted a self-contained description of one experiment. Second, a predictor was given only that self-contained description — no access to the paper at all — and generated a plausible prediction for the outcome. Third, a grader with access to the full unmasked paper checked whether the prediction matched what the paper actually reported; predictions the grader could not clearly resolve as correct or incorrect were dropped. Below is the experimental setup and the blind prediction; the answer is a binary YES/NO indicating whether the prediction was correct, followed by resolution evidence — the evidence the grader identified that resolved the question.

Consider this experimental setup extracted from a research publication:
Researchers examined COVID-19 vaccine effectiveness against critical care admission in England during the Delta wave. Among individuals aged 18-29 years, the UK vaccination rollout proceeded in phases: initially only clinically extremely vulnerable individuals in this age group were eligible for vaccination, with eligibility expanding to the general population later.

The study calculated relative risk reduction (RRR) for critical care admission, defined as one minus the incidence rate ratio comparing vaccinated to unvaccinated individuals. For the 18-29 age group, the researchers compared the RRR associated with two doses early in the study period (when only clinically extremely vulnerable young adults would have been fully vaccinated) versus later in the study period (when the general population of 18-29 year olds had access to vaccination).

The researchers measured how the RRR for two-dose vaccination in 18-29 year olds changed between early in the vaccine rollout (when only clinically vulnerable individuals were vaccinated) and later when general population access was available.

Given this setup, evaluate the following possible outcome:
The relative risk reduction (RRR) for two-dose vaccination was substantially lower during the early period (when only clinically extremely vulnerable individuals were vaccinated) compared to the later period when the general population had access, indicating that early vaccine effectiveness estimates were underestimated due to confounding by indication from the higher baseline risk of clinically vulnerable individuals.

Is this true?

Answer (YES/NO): YES